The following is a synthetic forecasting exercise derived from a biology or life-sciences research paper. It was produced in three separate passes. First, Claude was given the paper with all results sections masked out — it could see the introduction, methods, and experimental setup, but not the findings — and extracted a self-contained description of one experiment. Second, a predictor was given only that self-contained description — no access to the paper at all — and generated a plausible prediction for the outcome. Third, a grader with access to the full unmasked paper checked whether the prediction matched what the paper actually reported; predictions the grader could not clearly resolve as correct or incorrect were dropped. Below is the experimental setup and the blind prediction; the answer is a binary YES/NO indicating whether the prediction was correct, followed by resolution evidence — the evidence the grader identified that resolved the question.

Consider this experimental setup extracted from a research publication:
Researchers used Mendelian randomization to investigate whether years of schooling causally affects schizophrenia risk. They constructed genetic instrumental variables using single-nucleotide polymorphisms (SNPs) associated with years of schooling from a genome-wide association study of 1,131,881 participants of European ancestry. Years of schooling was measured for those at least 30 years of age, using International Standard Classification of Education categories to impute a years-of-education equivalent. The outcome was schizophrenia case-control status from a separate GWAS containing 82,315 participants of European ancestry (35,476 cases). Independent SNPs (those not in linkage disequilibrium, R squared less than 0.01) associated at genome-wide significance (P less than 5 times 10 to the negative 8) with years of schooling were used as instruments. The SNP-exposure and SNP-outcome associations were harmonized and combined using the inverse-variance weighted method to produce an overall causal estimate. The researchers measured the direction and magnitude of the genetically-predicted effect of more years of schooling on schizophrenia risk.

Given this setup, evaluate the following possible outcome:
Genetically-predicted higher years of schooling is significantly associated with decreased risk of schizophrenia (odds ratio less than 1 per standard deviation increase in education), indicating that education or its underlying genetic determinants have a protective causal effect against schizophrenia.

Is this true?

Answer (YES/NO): NO